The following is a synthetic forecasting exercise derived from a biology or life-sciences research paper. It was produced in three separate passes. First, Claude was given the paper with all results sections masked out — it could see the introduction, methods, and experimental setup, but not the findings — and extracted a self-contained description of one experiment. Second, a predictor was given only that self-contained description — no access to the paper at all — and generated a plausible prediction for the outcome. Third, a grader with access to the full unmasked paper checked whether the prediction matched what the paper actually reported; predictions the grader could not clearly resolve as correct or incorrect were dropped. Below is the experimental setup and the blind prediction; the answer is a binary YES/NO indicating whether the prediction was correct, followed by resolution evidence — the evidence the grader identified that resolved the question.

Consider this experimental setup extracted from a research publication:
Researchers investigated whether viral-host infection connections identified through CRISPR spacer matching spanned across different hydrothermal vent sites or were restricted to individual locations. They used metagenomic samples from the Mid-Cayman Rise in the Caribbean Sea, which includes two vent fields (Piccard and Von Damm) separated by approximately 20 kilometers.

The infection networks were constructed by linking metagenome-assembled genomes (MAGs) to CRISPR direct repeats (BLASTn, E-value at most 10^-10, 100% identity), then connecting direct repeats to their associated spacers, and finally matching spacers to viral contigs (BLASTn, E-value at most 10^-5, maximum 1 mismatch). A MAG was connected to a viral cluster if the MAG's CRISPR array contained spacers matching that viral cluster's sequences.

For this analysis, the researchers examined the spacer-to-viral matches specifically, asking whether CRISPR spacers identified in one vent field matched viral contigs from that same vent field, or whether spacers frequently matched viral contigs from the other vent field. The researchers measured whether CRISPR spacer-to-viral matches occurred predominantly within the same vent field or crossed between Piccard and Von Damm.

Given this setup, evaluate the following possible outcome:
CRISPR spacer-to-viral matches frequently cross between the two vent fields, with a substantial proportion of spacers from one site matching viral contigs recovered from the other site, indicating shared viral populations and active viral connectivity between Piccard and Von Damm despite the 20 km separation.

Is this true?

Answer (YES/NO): NO